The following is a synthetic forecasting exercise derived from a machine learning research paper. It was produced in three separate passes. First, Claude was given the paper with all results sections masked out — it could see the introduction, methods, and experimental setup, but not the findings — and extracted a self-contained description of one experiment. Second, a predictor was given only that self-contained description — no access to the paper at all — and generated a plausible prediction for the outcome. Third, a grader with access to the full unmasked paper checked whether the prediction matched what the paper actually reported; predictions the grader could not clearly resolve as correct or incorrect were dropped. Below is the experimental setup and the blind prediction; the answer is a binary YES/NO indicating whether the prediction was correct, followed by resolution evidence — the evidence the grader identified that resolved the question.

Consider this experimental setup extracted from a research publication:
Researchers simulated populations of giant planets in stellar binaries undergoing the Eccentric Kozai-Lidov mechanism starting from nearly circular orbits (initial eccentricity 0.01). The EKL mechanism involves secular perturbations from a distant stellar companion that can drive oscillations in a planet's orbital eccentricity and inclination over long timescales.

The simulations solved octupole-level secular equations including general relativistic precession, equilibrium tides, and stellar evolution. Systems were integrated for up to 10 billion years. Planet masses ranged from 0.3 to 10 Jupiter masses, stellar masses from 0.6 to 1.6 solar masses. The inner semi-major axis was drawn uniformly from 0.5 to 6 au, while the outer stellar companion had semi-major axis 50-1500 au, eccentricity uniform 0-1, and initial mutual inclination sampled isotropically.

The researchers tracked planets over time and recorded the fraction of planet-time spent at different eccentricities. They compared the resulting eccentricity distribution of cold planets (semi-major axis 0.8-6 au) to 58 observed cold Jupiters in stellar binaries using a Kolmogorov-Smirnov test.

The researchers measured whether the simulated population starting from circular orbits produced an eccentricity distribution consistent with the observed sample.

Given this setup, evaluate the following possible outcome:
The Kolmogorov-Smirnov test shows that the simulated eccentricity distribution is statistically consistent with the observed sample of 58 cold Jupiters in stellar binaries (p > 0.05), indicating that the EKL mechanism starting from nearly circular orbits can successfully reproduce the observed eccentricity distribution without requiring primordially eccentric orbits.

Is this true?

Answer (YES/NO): NO